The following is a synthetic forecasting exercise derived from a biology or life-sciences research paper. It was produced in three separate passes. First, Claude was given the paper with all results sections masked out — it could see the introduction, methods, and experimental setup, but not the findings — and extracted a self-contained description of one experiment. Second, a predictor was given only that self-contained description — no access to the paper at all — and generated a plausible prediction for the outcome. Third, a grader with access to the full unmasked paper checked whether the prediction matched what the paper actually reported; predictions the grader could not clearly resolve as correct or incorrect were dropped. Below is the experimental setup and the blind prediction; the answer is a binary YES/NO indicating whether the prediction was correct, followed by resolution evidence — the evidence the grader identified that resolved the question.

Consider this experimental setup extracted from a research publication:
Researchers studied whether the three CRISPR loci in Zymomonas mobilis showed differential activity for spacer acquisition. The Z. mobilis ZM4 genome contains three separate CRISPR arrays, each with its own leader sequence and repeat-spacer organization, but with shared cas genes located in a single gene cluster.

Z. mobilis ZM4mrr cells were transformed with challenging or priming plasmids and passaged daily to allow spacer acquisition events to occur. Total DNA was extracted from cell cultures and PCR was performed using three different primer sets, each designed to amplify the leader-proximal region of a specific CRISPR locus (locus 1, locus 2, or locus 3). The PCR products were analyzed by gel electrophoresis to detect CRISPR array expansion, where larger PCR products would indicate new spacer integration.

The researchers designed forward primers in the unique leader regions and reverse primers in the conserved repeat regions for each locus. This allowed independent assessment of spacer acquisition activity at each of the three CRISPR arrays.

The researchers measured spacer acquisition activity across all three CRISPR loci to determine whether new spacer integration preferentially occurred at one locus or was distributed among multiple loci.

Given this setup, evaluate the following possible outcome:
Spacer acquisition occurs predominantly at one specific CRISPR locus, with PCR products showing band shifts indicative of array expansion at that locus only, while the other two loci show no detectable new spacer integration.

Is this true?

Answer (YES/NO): NO